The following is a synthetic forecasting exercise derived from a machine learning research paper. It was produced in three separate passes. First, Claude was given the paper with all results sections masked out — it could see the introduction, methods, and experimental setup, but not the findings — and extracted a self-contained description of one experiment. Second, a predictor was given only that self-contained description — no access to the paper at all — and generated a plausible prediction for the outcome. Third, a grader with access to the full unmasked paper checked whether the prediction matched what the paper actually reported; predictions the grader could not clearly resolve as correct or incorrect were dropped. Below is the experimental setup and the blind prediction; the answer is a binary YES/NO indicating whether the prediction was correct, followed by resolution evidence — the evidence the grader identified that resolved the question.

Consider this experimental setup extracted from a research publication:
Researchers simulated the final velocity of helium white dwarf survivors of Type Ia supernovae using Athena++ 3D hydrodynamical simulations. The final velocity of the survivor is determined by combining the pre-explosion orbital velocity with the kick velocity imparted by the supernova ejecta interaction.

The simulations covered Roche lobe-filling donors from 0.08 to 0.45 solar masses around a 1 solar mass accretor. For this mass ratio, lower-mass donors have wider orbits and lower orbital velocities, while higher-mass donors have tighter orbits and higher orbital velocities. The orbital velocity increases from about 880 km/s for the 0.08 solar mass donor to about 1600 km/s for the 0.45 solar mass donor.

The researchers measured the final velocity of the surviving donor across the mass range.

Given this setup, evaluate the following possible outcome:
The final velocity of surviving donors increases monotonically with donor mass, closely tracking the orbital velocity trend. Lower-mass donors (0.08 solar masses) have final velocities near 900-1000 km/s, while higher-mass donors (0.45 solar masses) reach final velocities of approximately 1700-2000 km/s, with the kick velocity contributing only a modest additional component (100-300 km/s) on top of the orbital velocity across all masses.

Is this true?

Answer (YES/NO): NO